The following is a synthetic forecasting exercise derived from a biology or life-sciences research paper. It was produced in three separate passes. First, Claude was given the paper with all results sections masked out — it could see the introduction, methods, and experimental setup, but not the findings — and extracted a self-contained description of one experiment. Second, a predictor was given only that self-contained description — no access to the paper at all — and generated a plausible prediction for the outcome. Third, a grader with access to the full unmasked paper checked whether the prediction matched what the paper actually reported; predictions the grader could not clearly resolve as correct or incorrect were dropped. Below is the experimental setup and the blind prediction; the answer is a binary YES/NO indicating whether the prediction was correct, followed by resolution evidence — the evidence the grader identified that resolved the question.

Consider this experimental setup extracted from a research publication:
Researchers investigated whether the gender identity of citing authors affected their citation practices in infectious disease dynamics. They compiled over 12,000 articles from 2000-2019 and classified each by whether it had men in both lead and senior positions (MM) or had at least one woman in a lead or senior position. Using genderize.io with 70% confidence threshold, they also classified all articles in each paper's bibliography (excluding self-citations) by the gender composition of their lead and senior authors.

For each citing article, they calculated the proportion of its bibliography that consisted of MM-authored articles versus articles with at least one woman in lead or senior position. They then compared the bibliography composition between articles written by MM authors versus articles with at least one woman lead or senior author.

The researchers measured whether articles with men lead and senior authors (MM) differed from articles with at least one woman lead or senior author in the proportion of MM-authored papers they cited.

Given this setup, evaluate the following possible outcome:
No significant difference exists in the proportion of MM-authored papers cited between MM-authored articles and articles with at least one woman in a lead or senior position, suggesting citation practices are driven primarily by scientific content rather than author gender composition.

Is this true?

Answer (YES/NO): NO